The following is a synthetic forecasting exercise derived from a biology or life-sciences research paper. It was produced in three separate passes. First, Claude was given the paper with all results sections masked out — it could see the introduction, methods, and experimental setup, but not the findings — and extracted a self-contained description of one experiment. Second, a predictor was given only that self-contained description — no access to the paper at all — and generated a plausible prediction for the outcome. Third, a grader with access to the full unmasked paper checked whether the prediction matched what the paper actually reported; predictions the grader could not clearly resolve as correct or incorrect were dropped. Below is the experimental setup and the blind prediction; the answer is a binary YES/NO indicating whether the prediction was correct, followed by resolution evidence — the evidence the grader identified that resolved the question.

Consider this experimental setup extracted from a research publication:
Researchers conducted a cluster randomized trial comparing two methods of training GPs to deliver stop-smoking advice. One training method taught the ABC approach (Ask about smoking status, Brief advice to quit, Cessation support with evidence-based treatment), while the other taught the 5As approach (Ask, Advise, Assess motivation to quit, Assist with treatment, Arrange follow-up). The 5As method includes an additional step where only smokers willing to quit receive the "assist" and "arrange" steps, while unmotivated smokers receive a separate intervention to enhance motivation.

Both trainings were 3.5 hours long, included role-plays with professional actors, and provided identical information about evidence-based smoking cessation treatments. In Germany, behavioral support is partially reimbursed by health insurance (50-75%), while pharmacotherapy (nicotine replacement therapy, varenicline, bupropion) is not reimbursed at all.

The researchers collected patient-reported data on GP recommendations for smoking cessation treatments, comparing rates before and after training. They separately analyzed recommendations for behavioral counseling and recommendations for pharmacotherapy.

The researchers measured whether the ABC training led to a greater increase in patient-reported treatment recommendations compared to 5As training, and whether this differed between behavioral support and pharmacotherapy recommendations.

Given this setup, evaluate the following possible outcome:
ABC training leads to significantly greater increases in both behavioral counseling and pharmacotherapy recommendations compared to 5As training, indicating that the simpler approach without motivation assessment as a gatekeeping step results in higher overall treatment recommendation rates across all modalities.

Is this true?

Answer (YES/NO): NO